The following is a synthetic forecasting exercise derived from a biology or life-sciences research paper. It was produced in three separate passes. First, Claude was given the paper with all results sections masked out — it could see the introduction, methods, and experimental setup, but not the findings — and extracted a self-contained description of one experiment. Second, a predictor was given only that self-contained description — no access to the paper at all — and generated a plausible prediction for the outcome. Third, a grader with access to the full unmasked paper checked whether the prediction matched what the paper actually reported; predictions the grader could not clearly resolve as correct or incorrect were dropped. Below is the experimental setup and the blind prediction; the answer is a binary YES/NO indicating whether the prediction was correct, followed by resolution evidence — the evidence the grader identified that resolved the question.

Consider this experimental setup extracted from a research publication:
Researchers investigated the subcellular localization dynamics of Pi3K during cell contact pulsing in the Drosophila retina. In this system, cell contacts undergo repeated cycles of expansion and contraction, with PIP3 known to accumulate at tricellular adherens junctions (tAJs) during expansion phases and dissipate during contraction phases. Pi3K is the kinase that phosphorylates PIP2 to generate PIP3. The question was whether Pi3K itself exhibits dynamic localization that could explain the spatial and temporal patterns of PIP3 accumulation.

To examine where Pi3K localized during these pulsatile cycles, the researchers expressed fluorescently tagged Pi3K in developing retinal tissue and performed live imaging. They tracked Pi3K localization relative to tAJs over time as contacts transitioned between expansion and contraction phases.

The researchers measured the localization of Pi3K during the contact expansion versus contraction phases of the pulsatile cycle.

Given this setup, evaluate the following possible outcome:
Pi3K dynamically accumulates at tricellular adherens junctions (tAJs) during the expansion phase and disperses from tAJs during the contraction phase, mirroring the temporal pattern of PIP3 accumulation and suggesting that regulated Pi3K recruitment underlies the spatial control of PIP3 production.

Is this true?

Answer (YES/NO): YES